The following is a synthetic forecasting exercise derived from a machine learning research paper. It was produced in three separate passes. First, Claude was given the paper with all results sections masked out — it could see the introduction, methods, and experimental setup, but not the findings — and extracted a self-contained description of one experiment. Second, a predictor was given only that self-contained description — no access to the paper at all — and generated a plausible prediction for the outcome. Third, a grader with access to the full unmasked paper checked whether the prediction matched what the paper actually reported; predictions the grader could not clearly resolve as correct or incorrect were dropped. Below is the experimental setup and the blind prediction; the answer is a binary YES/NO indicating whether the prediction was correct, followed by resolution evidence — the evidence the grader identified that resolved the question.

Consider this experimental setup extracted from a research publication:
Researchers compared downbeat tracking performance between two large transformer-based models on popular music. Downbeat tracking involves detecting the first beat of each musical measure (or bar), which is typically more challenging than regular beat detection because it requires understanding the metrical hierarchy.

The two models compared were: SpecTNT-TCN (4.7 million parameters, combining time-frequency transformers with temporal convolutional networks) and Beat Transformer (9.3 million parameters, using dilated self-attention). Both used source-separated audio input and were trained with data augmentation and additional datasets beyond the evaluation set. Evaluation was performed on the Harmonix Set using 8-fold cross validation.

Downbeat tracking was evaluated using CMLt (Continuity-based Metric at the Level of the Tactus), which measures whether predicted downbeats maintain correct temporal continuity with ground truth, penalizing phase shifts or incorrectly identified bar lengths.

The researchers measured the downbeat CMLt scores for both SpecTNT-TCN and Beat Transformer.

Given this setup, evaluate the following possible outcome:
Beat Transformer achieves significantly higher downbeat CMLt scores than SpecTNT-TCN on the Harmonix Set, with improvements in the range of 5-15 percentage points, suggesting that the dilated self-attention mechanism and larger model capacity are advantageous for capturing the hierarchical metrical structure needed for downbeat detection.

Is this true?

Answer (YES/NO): NO